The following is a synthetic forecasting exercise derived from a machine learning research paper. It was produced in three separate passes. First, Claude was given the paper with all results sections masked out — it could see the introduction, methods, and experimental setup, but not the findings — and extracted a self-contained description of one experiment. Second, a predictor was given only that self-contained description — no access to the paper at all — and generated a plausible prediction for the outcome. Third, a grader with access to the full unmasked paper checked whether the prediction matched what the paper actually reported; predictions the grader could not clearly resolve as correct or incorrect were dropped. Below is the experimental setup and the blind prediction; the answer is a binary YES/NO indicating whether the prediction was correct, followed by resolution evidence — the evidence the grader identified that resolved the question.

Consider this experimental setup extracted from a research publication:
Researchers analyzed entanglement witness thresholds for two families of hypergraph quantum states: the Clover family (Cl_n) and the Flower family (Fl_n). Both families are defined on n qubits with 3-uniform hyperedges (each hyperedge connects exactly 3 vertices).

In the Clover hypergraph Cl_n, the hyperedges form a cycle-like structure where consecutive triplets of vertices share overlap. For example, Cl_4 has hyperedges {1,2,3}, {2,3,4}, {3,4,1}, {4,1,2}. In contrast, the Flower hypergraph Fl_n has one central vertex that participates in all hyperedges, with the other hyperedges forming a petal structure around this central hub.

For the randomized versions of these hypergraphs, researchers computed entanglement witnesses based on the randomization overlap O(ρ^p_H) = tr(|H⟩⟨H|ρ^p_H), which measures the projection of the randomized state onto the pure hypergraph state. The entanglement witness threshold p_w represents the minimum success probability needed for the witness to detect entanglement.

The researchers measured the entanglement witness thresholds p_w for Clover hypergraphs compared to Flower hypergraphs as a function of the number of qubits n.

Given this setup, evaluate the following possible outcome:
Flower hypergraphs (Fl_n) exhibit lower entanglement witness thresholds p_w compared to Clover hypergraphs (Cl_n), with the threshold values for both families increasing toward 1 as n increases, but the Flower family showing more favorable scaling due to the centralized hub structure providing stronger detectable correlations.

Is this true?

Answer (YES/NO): NO